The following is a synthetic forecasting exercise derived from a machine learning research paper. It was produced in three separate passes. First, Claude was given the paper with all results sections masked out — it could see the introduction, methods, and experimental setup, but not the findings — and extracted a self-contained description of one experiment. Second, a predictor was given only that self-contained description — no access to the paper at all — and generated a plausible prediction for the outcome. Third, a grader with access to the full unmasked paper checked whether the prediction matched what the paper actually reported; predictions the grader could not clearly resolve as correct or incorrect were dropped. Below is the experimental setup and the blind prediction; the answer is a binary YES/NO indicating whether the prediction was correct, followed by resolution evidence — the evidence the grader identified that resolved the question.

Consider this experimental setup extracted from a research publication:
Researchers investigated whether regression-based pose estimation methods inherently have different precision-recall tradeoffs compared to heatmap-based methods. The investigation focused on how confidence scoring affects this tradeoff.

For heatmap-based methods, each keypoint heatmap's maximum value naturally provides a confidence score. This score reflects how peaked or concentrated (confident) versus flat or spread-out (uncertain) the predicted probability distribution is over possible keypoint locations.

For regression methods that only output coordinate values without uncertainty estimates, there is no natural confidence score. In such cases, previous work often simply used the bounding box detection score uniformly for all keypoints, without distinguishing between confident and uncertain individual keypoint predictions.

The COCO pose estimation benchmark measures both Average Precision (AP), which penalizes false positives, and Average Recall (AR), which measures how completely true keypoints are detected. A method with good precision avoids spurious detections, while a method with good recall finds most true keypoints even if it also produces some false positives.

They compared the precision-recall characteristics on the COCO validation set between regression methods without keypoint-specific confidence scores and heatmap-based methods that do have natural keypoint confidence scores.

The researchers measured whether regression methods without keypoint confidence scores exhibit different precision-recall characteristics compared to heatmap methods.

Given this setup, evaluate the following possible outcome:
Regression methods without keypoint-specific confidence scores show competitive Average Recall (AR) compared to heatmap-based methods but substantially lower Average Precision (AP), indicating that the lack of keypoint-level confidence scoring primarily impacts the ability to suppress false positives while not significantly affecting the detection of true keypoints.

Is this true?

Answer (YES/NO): NO